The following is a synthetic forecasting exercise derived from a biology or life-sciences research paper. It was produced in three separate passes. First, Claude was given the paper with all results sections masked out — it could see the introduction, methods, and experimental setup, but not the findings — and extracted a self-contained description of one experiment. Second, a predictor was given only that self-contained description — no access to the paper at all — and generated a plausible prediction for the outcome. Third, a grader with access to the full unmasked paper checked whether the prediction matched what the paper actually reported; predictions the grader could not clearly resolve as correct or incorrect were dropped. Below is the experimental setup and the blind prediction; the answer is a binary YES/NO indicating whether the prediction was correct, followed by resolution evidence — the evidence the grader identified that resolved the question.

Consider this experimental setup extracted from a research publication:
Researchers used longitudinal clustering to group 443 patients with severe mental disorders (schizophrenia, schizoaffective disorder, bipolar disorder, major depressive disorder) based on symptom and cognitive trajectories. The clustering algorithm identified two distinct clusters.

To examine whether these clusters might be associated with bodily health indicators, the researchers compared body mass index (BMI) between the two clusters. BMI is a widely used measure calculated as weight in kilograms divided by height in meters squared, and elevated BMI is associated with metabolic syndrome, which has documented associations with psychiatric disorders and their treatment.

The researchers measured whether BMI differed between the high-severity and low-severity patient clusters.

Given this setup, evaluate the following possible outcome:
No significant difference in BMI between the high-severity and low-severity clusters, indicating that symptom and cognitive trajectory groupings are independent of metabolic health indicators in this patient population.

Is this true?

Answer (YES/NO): NO